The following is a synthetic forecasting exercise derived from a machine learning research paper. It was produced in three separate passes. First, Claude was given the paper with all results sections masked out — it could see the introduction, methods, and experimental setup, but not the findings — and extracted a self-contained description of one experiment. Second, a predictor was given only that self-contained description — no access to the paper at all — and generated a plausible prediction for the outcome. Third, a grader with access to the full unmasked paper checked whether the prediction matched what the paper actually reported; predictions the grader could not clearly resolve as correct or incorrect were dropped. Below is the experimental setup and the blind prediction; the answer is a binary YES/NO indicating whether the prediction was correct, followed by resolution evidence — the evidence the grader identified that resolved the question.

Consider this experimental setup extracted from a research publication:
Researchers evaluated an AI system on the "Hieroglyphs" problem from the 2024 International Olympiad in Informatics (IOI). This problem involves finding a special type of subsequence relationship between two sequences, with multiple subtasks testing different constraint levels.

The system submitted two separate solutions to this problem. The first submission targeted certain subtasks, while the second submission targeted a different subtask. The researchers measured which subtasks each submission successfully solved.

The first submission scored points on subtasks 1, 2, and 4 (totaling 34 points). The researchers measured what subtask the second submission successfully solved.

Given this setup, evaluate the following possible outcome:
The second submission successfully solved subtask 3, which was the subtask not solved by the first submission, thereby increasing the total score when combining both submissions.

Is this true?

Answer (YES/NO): YES